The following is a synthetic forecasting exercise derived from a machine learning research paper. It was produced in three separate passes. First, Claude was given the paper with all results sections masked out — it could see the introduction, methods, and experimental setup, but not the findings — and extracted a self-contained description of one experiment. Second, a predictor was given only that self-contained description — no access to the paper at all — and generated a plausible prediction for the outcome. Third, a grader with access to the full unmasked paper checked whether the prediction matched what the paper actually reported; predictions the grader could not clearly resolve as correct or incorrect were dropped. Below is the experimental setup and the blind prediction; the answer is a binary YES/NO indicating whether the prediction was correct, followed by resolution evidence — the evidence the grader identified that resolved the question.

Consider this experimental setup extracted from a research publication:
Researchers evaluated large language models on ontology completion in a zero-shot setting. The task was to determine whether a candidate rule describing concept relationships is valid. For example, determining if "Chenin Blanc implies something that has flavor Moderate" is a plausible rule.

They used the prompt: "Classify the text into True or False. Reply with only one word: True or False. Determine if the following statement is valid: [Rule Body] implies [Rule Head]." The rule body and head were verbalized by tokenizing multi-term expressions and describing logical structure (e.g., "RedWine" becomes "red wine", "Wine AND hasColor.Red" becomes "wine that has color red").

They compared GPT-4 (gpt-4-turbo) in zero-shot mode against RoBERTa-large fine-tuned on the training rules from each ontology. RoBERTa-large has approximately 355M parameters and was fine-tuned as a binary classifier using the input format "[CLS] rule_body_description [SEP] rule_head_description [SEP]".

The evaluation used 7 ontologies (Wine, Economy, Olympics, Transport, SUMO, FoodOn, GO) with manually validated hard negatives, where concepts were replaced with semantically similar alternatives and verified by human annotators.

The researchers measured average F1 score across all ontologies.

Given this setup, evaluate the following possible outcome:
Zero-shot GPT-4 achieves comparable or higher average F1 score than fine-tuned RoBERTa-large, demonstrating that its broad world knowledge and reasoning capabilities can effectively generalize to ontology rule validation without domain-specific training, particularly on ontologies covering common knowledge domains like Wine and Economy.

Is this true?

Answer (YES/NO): NO